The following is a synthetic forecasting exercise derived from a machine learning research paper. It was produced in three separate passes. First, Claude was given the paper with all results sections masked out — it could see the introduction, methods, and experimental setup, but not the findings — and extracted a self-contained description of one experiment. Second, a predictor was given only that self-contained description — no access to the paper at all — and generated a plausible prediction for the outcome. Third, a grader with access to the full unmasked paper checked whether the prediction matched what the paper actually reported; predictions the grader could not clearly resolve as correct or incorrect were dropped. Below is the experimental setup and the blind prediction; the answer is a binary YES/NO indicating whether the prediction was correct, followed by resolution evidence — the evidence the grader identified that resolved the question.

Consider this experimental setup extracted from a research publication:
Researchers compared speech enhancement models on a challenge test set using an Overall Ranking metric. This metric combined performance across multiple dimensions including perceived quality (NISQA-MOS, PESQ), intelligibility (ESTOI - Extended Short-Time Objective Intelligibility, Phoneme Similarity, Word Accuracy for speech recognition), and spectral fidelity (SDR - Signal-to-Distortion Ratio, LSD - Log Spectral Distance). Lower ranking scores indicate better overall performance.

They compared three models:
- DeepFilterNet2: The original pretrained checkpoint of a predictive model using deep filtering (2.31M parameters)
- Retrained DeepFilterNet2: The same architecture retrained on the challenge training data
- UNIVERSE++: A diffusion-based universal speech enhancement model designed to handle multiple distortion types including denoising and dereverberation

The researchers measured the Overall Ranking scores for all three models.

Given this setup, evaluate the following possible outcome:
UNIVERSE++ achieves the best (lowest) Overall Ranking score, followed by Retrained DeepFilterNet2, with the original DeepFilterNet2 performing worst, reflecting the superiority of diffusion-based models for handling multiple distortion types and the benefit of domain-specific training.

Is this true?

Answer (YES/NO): NO